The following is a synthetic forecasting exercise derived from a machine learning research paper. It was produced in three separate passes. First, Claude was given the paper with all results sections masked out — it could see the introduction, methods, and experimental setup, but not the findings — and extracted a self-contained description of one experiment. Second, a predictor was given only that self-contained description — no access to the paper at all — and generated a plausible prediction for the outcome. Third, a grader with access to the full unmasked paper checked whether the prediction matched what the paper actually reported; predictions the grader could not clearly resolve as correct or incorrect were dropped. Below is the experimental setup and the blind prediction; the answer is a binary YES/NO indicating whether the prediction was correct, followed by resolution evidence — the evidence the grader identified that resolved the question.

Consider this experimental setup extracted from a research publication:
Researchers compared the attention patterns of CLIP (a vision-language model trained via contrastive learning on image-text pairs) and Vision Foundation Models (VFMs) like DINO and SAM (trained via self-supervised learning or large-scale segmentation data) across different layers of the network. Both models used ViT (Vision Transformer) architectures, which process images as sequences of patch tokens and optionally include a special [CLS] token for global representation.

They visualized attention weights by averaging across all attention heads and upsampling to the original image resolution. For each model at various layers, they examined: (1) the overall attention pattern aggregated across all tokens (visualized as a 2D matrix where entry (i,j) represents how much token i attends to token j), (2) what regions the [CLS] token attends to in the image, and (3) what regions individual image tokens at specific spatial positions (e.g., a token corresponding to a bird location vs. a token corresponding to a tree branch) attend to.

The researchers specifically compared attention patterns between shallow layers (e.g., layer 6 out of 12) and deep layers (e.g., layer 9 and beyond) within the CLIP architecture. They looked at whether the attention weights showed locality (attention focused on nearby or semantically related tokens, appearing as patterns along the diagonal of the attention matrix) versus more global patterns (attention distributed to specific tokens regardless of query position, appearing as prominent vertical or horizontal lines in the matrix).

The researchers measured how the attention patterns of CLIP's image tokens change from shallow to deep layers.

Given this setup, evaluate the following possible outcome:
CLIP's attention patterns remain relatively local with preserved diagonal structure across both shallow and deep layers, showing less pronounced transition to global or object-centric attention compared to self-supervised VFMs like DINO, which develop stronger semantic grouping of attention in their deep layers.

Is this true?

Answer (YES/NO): NO